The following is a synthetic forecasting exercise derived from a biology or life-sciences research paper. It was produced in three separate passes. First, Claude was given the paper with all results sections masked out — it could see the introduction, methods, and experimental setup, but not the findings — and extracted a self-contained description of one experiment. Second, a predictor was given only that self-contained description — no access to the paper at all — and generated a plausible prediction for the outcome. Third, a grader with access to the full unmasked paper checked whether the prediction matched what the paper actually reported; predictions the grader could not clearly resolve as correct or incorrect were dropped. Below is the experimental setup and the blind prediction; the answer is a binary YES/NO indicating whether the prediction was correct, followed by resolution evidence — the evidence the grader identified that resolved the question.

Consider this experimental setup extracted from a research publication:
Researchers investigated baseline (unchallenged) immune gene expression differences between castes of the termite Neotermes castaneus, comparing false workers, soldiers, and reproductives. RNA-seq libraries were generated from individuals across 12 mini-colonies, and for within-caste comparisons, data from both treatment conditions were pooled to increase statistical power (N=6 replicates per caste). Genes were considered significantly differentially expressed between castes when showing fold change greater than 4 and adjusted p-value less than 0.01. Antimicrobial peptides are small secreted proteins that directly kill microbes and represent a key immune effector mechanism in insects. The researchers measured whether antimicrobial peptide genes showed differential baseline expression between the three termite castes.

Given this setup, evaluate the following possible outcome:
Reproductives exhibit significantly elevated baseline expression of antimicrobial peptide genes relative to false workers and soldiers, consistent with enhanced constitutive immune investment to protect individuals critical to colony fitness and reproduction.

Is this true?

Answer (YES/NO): YES